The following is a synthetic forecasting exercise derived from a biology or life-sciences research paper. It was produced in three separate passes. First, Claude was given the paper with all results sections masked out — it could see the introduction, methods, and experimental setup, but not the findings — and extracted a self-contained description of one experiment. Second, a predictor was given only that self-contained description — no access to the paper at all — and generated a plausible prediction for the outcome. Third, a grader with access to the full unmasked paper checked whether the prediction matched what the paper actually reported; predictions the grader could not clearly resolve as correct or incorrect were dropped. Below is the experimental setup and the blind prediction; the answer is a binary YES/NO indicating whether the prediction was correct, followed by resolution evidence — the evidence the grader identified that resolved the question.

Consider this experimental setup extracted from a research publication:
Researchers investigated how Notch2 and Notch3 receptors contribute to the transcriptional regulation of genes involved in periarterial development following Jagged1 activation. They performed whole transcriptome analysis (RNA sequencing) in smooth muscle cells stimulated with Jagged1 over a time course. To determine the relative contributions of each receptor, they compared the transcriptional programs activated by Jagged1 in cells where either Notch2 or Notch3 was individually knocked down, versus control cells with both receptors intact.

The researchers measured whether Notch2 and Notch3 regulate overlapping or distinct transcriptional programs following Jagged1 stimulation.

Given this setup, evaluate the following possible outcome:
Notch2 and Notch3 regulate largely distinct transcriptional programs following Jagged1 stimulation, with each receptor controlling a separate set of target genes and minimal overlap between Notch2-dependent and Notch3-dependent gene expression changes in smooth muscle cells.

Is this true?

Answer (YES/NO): NO